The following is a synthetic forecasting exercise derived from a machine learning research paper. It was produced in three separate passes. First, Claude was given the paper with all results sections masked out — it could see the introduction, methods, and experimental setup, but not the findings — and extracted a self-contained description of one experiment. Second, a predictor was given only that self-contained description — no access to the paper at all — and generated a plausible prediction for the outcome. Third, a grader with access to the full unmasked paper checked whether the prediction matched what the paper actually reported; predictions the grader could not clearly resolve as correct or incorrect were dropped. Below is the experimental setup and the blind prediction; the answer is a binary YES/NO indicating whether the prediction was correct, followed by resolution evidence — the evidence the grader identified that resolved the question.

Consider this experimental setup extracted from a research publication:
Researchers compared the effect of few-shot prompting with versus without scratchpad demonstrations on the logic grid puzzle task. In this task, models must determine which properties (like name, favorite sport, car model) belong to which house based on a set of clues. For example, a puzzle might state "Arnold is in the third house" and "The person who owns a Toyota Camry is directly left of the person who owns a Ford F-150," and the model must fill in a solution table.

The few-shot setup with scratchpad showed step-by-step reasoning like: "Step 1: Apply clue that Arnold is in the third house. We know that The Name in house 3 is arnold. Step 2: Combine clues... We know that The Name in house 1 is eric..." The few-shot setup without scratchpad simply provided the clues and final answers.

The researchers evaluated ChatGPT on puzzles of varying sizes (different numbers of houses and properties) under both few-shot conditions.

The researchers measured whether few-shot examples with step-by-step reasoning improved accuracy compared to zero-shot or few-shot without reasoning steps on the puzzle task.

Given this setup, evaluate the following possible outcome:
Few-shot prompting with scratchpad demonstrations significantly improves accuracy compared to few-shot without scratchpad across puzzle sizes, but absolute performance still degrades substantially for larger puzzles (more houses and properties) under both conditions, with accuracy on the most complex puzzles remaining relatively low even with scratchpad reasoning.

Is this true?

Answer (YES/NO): YES